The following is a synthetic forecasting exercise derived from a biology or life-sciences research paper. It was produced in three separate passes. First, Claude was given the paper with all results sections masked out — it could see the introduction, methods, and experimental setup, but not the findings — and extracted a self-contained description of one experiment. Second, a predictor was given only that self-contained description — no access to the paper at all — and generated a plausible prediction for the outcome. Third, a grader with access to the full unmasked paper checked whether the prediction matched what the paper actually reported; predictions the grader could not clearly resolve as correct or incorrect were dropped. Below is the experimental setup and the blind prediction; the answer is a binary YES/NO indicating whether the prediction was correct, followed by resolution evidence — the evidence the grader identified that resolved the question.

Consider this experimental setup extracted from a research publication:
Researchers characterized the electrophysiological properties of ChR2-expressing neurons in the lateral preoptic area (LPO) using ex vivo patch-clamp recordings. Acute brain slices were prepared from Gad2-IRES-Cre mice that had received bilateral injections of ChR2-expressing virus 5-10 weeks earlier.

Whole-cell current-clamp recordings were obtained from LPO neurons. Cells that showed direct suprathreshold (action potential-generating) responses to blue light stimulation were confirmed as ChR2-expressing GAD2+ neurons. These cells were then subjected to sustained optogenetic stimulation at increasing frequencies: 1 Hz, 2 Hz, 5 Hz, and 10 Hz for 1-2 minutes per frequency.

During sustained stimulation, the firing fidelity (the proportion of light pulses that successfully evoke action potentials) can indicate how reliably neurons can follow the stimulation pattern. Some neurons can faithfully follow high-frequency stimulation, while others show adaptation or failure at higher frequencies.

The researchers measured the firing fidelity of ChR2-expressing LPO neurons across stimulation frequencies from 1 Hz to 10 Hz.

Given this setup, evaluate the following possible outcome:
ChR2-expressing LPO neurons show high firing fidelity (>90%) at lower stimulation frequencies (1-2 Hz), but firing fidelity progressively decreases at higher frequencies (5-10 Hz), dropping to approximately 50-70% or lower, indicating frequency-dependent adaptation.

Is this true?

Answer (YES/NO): NO